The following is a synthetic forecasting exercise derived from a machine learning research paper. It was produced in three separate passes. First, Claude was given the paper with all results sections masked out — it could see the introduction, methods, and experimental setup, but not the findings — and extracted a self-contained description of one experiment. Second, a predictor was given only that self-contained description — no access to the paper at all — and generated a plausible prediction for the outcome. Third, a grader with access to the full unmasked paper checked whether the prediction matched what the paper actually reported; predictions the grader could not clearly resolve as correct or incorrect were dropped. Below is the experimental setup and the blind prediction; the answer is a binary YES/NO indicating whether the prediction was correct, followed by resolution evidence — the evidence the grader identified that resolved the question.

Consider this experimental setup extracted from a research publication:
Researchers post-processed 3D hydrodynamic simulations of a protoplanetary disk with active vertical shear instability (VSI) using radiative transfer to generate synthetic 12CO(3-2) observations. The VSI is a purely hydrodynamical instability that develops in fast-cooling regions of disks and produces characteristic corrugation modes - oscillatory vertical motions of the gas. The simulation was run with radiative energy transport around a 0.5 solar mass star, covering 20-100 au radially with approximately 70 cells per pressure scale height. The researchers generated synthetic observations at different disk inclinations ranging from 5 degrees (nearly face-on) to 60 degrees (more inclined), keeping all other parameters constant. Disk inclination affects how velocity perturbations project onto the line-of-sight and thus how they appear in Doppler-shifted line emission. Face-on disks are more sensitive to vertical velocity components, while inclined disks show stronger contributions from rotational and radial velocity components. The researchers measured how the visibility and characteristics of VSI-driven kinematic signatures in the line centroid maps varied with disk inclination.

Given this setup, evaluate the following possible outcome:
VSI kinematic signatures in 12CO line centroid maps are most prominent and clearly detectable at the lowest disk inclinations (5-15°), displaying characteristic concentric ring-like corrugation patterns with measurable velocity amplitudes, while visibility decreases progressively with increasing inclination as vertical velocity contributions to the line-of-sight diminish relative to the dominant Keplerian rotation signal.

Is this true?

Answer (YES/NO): NO